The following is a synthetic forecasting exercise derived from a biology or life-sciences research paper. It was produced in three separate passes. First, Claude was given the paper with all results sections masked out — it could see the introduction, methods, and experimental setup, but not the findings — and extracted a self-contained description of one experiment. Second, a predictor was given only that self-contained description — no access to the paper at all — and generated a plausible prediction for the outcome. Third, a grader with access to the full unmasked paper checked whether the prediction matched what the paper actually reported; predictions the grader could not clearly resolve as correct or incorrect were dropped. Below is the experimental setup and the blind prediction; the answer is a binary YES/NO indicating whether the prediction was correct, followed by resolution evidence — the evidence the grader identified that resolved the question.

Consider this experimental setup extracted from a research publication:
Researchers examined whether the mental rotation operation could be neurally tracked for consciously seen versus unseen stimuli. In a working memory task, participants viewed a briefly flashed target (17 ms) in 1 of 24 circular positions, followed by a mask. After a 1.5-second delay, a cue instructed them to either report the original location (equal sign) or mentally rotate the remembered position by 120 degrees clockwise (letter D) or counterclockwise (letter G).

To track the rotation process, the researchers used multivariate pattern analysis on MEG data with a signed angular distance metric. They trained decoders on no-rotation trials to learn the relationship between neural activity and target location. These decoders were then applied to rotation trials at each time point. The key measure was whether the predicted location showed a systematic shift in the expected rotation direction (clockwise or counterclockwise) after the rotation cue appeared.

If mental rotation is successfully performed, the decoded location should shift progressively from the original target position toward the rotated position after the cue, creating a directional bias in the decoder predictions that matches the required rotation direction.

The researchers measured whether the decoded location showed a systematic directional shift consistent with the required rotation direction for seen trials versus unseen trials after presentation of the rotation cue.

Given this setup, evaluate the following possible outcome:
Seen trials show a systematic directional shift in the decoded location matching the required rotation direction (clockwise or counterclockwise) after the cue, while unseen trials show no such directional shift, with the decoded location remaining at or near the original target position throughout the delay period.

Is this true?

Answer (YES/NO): NO